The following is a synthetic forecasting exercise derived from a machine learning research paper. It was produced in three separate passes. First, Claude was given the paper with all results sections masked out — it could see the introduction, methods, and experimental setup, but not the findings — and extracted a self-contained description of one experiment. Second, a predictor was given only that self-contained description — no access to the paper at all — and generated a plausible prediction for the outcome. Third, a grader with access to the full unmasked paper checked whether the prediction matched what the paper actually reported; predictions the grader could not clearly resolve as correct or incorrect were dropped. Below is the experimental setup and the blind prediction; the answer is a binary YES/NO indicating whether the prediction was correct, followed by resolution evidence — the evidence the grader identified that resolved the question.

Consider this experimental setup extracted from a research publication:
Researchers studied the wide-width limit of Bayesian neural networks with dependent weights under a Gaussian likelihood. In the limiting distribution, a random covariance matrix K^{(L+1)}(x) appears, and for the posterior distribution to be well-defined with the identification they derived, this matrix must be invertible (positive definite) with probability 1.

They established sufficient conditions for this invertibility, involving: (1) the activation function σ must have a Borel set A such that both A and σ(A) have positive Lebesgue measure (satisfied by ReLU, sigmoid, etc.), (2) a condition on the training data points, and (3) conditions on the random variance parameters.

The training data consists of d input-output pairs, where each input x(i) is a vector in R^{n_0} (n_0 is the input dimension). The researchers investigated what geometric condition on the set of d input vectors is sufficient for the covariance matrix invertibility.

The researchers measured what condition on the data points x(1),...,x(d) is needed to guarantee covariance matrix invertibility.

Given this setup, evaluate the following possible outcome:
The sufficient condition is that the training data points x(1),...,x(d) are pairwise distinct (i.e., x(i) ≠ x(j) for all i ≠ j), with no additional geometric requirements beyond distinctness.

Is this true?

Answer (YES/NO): NO